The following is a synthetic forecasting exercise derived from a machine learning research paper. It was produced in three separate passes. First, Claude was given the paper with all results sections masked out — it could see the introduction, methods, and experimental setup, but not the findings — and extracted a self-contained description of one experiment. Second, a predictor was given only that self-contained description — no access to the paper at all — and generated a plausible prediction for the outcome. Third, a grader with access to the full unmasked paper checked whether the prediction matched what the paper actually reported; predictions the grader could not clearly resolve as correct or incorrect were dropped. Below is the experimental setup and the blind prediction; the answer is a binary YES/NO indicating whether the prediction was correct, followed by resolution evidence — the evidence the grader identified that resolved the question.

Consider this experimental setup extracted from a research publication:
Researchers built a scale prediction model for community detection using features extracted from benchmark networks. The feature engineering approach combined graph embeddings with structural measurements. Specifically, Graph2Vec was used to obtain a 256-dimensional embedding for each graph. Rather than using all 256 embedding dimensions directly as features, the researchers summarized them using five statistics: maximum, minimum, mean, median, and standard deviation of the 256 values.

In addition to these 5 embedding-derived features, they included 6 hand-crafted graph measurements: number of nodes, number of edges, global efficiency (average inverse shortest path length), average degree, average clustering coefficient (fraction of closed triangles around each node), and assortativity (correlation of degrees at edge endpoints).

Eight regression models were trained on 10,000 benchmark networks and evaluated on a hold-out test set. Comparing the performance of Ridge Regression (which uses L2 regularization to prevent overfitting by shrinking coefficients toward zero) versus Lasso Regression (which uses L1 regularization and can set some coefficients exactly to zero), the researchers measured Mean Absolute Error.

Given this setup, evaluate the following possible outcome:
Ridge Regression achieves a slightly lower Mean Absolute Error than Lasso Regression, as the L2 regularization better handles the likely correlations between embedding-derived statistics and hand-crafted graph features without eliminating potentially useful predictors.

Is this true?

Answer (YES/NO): YES